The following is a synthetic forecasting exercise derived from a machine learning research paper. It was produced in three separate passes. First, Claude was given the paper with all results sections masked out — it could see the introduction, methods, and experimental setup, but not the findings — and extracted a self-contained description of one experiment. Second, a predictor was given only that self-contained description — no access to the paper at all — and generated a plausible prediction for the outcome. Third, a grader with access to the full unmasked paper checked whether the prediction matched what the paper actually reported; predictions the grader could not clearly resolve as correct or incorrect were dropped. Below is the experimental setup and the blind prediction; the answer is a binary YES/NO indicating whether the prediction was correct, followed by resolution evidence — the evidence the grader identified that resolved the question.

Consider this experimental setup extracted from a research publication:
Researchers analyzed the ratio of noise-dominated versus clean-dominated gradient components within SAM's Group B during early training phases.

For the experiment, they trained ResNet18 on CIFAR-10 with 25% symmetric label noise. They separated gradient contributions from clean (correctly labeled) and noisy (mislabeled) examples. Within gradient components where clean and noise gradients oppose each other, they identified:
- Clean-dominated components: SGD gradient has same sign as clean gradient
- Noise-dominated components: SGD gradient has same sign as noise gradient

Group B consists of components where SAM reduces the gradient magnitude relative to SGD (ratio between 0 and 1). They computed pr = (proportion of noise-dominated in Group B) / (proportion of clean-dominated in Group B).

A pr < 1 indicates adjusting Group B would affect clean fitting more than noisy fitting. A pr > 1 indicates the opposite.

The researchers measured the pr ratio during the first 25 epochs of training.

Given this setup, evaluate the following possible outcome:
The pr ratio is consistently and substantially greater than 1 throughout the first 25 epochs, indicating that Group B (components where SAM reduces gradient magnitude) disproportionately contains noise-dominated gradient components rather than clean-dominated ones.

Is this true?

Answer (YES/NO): NO